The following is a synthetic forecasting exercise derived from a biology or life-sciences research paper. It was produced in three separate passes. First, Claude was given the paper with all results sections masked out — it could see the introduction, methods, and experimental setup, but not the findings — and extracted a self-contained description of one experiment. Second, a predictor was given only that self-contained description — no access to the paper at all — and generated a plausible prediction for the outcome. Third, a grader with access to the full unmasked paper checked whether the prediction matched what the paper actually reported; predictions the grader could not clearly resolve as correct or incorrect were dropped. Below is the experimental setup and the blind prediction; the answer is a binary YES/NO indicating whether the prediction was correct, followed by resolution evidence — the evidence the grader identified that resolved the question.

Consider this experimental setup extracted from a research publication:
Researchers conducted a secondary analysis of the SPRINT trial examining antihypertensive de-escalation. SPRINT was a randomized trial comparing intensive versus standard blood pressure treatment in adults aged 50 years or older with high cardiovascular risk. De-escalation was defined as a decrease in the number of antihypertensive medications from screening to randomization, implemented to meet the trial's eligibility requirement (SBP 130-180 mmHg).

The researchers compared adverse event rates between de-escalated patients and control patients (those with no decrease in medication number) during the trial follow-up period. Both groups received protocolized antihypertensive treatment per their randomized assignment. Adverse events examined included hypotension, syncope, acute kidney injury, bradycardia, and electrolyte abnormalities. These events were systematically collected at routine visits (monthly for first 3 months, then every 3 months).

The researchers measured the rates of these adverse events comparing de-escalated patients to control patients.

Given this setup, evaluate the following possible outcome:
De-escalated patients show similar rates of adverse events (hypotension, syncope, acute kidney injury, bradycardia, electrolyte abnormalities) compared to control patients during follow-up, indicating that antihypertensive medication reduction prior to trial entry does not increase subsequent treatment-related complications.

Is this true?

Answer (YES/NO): YES